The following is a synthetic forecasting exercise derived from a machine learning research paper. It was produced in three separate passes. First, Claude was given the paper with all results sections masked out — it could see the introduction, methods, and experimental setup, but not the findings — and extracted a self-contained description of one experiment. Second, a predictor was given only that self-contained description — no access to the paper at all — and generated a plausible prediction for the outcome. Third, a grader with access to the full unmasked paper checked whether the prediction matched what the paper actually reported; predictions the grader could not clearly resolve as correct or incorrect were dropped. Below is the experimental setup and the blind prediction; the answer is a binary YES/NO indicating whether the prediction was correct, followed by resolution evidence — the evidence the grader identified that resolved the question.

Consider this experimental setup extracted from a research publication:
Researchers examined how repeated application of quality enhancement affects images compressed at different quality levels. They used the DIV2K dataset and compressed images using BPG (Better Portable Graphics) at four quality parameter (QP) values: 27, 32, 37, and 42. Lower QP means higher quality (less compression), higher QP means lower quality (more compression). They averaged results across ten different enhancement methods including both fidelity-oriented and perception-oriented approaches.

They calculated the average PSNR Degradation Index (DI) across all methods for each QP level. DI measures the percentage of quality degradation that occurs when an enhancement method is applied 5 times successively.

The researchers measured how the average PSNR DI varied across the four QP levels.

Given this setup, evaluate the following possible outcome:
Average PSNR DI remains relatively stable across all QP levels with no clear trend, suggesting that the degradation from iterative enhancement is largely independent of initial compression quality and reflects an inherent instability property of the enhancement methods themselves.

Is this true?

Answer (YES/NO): NO